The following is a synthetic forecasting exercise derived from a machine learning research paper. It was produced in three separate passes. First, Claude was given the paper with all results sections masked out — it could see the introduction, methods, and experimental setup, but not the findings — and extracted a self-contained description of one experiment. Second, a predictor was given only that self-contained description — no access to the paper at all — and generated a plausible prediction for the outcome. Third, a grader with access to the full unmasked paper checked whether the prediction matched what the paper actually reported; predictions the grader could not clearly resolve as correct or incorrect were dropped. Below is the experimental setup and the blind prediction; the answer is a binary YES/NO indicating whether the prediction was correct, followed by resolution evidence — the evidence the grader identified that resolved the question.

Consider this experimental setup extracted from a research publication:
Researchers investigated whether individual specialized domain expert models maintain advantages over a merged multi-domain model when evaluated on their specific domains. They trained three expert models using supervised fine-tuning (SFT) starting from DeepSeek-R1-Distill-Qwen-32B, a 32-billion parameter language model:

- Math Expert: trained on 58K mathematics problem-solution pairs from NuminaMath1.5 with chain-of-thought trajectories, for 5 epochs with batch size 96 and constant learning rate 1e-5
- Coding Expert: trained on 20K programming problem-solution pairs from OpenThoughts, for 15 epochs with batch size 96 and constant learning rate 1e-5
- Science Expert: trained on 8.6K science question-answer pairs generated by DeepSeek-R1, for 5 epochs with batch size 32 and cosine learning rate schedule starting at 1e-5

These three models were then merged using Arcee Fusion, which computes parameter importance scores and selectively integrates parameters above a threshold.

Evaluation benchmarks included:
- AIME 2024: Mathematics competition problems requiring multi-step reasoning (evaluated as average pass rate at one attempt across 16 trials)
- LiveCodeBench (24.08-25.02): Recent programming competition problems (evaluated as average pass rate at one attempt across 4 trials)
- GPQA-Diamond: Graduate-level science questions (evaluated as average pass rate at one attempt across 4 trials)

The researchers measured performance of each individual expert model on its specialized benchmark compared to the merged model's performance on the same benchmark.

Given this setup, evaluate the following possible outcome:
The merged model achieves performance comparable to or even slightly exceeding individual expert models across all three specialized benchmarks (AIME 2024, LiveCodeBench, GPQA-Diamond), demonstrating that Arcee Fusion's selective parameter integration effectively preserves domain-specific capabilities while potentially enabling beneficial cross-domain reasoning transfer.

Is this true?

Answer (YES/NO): NO